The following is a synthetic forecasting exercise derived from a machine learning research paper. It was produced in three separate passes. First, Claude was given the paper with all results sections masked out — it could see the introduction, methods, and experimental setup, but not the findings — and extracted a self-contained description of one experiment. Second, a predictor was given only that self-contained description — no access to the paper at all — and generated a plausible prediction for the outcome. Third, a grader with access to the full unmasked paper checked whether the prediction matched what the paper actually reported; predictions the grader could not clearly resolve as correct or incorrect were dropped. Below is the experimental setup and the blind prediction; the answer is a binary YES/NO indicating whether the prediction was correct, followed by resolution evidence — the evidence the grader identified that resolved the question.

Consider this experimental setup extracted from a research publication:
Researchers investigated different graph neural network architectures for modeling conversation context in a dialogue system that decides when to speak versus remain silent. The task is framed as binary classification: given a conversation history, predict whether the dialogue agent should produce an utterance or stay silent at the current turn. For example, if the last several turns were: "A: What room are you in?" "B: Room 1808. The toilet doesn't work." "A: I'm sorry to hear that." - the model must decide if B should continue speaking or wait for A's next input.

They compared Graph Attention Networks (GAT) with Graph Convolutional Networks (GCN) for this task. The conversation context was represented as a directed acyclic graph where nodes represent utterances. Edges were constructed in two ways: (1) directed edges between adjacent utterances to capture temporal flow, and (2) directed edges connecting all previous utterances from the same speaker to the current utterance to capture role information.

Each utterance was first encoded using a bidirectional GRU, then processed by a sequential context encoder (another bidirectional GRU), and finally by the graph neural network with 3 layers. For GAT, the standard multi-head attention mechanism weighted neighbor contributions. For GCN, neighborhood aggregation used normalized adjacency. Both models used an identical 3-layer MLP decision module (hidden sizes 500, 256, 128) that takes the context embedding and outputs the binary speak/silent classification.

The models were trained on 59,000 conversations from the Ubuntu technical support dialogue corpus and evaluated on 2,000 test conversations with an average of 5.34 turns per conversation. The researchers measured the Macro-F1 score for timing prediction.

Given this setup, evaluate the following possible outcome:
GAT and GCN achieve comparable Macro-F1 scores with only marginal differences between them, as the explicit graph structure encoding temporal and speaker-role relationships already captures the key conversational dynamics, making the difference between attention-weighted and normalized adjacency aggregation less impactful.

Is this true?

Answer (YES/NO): YES